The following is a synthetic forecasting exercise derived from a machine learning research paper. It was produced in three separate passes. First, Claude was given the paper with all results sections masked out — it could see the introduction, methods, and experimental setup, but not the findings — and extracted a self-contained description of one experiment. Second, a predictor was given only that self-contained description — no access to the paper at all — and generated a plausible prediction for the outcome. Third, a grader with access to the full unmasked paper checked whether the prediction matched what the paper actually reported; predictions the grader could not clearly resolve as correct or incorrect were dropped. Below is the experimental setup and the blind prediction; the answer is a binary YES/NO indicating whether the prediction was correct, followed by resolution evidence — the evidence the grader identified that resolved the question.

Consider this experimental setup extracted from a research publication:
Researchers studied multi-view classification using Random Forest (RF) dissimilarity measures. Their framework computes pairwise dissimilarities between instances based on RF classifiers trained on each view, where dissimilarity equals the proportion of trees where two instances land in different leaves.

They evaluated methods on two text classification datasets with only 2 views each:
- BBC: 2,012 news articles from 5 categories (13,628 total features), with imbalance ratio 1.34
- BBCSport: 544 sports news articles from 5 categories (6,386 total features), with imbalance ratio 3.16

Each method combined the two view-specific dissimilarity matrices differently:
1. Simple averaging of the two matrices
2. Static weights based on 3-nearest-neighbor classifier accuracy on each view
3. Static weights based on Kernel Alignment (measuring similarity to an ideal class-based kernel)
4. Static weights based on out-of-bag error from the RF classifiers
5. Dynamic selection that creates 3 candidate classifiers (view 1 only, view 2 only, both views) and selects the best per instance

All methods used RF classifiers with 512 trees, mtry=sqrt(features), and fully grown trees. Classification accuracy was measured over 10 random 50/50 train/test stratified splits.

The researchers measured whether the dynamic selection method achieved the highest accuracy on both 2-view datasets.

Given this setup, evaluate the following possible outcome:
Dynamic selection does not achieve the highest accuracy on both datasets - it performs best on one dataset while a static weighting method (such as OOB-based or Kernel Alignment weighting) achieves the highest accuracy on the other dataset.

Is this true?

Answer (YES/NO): YES